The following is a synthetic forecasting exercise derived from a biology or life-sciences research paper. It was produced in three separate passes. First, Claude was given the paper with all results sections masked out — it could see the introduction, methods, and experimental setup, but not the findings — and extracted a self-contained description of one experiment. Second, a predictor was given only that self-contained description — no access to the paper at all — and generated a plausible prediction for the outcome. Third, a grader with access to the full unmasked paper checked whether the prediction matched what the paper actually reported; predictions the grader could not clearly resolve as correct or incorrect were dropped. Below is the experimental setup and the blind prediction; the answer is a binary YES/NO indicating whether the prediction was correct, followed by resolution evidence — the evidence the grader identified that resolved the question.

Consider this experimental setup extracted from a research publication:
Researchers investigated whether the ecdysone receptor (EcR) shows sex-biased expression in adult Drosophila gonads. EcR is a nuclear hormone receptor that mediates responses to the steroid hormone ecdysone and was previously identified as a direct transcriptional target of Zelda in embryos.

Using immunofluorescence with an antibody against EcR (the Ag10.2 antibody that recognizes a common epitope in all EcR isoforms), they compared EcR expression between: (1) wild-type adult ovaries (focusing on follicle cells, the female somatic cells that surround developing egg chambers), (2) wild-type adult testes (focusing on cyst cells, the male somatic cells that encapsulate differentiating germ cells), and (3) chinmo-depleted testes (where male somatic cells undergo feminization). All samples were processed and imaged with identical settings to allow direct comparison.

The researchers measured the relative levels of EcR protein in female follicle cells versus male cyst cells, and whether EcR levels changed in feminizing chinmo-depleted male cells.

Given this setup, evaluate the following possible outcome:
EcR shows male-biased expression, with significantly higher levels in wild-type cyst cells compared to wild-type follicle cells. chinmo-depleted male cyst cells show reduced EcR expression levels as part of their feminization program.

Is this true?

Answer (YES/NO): NO